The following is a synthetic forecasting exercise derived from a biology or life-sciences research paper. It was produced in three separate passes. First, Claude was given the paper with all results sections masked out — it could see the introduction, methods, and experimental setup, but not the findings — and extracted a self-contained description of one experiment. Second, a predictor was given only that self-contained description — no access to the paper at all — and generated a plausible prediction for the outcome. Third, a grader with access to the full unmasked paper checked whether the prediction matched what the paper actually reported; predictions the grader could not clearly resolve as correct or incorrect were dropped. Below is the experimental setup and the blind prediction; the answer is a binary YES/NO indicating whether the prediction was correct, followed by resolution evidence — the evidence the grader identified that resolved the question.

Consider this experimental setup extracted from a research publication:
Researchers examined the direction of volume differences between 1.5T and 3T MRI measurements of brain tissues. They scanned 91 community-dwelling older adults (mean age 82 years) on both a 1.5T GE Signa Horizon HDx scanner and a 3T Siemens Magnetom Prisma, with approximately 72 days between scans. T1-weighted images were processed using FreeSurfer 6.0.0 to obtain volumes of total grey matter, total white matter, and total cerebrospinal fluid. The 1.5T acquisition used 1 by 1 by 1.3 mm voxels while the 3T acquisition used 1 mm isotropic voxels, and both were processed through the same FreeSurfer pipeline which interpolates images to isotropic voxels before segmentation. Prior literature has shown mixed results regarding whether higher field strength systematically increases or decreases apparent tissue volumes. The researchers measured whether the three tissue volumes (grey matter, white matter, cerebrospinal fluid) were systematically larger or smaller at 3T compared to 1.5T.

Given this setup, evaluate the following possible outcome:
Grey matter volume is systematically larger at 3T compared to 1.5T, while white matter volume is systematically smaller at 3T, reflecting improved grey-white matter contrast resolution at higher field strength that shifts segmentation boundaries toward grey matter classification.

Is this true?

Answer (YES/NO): NO